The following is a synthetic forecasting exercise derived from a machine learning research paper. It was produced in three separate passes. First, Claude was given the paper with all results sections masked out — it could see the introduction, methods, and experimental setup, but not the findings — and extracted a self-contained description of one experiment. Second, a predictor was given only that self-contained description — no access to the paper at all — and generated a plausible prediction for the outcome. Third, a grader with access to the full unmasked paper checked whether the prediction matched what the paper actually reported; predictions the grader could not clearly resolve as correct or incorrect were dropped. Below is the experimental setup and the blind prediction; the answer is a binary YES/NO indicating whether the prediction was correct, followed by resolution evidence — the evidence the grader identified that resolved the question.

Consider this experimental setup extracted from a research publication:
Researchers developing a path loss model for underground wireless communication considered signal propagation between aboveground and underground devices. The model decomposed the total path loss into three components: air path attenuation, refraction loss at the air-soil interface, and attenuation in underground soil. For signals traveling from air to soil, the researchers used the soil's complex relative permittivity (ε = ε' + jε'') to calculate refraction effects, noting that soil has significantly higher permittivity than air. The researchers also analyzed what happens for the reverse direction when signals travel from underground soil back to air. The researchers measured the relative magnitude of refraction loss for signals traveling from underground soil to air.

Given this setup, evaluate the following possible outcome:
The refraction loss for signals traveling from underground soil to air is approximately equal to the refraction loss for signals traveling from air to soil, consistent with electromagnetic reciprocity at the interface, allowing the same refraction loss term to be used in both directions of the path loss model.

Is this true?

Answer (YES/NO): NO